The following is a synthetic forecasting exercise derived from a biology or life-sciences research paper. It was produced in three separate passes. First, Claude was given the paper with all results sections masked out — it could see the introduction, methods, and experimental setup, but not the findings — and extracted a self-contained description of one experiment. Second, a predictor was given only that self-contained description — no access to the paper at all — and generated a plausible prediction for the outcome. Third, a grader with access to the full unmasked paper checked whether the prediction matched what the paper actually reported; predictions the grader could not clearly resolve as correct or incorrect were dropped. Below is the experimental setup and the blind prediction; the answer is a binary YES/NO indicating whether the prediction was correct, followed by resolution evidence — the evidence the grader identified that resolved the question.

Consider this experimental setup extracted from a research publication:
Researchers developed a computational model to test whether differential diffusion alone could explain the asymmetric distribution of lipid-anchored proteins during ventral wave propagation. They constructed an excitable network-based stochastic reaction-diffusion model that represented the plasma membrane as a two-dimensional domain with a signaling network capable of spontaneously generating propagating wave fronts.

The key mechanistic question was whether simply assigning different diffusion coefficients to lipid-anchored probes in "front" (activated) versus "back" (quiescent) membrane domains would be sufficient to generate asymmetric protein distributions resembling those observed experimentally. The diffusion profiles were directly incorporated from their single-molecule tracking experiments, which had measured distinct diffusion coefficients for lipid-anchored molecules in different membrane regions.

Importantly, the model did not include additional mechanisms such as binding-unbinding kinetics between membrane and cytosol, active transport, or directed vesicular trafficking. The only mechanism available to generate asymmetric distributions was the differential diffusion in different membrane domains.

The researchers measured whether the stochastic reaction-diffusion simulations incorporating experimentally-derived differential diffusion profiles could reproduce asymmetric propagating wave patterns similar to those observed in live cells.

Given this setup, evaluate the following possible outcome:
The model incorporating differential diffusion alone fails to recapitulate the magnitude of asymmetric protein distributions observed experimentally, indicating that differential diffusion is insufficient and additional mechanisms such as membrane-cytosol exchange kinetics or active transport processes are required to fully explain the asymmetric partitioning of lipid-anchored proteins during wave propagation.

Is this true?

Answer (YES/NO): NO